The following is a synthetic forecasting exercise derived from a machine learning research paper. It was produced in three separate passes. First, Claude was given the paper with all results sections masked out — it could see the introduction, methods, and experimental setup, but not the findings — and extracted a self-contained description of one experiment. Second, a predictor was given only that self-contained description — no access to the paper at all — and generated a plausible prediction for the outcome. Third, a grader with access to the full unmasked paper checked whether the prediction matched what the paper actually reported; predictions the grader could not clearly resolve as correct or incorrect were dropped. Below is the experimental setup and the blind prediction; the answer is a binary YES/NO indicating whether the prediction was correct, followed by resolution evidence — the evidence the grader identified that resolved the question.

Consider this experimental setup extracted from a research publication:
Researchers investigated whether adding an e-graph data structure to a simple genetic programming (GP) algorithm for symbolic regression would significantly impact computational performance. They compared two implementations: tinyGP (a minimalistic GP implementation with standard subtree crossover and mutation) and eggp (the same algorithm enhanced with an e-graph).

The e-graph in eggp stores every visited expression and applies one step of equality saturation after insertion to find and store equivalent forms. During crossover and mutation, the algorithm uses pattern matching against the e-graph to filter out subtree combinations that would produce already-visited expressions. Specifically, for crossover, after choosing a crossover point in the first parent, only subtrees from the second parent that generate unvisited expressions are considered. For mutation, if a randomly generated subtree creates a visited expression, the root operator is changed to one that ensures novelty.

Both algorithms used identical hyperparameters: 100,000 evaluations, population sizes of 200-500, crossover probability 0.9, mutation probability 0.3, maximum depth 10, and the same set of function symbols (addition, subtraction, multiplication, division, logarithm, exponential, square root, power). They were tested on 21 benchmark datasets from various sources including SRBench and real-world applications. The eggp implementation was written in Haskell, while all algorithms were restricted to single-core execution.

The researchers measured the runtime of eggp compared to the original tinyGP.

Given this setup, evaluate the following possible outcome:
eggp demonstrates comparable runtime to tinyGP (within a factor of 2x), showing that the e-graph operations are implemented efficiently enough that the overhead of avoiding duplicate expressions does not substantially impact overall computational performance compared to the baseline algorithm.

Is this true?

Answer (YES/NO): YES